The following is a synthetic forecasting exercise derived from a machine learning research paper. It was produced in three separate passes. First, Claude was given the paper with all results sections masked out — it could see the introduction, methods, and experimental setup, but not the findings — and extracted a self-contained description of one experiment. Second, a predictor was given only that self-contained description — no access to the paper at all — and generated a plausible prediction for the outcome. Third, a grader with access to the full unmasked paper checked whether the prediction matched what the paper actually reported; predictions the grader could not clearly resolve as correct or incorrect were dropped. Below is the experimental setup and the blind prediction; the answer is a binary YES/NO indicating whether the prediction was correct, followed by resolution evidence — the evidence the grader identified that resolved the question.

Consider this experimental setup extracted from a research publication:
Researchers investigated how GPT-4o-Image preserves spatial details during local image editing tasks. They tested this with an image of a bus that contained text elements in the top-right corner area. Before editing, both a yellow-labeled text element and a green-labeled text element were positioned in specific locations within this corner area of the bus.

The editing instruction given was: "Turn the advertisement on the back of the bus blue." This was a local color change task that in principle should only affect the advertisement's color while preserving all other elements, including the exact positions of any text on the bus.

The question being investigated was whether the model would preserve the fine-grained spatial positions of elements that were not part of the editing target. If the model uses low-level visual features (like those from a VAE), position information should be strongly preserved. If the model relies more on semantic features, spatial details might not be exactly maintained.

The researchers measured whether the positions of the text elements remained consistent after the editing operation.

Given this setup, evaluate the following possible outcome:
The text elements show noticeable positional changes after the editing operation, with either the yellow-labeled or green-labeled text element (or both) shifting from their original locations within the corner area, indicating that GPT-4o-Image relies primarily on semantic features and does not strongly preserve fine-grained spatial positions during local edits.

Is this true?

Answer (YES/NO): YES